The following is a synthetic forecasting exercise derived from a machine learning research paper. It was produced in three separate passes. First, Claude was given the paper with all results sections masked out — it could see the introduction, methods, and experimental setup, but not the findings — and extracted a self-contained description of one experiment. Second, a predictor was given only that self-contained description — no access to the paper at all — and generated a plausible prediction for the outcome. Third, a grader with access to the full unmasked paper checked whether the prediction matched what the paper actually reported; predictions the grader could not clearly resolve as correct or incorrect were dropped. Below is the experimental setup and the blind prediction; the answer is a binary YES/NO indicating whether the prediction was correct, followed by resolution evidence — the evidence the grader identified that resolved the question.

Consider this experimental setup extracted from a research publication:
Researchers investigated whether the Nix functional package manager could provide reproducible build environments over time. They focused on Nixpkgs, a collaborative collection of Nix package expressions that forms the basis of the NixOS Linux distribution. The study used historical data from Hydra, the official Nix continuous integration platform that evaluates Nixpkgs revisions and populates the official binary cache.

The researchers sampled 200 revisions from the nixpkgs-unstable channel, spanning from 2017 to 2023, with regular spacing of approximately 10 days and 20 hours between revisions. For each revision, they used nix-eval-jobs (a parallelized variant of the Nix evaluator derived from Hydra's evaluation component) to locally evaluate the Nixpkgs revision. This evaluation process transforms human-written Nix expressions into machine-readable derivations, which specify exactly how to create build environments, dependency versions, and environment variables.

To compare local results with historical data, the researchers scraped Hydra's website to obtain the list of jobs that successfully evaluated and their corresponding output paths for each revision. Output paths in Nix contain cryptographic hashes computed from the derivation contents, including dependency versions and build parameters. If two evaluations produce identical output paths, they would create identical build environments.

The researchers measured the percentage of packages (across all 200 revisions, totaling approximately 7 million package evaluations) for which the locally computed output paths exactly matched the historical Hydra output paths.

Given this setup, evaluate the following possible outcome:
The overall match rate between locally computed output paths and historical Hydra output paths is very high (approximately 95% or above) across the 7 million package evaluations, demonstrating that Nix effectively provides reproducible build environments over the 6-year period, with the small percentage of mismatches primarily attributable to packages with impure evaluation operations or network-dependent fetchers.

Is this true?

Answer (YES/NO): YES